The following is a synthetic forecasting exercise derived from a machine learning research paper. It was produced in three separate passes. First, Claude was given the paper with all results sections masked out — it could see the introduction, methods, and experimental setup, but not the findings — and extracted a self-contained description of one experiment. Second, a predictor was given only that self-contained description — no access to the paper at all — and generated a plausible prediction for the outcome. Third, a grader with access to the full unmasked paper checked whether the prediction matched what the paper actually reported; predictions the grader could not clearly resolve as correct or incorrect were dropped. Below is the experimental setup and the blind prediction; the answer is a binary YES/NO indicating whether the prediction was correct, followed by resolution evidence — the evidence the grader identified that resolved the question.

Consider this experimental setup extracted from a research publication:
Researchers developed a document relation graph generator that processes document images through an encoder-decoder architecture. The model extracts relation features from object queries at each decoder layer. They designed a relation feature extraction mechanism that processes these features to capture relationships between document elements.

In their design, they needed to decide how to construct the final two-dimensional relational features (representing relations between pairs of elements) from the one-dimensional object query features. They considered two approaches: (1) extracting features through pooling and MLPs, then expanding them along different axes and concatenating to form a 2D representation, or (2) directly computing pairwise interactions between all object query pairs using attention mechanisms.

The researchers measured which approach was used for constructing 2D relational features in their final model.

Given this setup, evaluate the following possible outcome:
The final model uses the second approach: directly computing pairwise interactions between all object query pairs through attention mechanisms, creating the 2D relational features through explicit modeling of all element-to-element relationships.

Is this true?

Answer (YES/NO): NO